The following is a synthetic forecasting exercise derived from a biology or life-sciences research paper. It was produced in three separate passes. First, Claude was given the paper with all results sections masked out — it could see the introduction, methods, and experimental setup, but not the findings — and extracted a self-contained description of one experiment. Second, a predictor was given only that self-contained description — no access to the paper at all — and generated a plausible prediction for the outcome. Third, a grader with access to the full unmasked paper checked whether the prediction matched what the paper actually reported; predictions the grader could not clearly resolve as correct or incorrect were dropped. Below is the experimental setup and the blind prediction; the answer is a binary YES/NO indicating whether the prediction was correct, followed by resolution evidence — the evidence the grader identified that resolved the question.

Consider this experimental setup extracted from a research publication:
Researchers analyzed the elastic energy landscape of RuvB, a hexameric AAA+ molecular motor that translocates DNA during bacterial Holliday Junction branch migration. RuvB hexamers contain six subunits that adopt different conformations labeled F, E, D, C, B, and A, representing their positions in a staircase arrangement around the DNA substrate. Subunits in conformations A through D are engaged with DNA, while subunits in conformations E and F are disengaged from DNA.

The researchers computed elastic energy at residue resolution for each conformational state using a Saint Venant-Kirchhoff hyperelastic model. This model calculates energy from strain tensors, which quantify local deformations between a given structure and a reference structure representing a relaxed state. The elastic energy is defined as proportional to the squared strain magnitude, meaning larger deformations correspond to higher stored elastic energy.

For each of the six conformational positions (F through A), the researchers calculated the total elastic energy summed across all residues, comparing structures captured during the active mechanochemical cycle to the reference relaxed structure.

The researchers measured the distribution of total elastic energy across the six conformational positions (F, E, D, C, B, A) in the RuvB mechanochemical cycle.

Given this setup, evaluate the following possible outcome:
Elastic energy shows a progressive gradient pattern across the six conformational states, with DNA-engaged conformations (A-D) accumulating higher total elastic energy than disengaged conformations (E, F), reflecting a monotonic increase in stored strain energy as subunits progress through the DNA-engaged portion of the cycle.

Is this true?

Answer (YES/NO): NO